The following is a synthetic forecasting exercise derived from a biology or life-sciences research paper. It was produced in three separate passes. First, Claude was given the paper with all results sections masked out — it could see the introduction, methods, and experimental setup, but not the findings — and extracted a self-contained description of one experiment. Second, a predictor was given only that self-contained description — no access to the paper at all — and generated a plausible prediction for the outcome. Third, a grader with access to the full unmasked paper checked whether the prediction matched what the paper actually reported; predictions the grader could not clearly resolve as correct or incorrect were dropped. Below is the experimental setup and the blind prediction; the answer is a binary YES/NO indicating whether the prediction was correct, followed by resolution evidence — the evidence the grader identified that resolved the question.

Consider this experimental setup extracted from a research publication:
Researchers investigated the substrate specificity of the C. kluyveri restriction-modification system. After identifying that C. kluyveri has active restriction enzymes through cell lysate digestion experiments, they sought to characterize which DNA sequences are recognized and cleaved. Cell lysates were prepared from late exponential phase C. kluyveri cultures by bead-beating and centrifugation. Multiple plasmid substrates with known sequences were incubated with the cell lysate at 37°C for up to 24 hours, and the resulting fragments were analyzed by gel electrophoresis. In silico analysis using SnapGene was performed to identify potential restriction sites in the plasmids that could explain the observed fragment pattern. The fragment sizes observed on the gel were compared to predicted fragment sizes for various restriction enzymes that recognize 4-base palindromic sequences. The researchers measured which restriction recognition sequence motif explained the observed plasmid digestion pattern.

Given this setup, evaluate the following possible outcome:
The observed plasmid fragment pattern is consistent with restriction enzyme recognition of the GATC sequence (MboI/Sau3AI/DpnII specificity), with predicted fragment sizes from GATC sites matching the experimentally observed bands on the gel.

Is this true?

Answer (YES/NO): NO